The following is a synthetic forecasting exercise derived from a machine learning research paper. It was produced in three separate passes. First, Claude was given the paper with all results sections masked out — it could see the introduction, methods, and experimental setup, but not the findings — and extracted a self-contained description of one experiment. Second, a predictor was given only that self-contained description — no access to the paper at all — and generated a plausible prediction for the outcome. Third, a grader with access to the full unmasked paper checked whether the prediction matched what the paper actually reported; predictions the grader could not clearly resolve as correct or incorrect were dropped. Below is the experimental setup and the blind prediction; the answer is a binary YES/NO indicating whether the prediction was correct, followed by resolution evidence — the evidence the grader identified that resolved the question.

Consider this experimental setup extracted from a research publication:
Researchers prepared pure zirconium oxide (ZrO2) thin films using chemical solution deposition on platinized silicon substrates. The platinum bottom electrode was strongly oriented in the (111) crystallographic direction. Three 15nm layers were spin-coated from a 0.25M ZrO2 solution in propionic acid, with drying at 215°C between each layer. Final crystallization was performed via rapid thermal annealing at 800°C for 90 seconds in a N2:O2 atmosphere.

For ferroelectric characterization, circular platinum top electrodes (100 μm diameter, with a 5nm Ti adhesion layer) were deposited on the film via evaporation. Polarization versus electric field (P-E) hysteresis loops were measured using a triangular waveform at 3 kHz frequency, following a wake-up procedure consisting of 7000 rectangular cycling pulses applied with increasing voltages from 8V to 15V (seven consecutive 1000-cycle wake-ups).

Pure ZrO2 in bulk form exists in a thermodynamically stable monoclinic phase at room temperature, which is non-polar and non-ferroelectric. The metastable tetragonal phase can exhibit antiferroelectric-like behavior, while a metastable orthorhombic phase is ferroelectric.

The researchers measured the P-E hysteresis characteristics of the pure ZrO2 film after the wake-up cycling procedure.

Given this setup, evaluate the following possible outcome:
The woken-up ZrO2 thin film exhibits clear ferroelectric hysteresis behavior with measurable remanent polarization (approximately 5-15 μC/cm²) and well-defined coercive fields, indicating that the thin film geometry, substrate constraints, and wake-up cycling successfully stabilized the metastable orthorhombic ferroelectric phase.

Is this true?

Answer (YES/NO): NO